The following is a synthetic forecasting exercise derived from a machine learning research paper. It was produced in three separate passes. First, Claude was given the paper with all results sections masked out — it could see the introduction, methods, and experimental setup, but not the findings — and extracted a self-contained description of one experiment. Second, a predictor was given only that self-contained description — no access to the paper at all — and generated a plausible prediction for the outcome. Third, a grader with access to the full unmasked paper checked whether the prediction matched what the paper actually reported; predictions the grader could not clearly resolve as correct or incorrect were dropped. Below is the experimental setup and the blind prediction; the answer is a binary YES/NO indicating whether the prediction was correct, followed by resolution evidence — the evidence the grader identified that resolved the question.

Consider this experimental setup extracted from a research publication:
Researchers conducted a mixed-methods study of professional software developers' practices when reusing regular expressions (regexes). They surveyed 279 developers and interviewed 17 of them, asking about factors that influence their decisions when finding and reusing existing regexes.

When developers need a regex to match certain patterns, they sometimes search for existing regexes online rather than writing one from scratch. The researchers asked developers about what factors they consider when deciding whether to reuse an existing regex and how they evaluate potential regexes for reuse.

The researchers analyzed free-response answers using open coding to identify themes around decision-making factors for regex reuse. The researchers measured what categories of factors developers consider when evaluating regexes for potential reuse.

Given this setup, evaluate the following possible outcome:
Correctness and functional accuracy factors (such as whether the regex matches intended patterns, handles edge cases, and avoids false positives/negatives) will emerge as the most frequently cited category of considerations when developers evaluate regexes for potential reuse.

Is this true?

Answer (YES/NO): NO